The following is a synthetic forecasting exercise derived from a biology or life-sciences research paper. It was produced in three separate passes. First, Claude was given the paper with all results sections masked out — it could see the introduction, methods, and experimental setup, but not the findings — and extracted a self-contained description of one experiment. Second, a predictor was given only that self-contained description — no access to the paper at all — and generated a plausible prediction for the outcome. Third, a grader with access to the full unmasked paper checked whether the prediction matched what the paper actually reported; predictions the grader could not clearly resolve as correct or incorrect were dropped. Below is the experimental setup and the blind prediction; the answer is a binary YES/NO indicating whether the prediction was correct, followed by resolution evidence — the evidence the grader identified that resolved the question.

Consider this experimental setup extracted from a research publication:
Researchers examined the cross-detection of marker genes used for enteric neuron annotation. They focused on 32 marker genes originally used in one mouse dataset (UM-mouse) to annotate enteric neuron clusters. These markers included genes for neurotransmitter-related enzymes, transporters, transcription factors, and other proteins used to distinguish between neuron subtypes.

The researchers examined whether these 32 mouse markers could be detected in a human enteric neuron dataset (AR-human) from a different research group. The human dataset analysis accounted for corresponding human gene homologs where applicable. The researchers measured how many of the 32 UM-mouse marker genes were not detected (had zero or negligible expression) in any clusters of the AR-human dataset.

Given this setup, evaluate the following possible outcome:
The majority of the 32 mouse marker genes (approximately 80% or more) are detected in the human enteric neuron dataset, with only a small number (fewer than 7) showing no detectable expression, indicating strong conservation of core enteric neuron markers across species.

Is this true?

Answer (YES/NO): YES